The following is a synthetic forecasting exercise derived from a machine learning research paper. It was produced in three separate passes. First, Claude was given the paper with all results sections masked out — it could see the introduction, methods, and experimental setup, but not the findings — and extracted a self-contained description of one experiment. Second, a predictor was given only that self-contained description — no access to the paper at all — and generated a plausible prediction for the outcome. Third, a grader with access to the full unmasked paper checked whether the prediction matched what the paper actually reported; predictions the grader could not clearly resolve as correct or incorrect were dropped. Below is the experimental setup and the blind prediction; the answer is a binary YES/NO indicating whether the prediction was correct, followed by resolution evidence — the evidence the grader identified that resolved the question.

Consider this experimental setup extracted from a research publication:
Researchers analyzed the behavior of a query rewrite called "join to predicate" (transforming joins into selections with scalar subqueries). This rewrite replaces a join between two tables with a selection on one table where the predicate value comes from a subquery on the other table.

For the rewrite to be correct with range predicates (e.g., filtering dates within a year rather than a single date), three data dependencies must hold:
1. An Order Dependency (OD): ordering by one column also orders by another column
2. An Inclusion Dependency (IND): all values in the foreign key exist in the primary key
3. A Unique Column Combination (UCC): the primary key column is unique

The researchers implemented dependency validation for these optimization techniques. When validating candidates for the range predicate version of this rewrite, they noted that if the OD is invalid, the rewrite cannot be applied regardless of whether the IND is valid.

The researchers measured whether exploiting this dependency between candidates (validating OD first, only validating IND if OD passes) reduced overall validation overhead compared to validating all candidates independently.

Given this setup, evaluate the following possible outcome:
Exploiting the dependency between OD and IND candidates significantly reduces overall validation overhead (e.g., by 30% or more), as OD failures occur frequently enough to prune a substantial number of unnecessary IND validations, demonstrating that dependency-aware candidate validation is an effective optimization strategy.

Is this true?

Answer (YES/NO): YES